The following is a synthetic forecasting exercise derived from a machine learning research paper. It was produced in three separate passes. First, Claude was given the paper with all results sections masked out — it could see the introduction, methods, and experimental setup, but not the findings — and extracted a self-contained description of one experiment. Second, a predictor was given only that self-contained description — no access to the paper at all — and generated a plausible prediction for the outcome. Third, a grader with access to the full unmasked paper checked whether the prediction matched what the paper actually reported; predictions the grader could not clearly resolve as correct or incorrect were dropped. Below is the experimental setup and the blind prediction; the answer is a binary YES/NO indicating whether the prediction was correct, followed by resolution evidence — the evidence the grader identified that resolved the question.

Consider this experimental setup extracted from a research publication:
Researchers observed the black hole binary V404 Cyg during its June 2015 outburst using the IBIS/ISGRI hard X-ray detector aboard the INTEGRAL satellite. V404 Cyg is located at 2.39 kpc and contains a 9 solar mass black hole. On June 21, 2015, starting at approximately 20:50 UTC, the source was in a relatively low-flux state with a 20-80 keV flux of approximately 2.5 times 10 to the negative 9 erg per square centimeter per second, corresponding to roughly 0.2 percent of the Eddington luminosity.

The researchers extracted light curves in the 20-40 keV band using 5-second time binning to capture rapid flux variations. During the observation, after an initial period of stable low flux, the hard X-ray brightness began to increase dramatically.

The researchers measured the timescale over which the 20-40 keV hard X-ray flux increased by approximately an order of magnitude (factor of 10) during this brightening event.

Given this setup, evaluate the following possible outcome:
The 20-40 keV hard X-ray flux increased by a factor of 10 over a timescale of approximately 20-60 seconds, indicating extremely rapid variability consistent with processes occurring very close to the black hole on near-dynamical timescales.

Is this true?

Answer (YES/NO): NO